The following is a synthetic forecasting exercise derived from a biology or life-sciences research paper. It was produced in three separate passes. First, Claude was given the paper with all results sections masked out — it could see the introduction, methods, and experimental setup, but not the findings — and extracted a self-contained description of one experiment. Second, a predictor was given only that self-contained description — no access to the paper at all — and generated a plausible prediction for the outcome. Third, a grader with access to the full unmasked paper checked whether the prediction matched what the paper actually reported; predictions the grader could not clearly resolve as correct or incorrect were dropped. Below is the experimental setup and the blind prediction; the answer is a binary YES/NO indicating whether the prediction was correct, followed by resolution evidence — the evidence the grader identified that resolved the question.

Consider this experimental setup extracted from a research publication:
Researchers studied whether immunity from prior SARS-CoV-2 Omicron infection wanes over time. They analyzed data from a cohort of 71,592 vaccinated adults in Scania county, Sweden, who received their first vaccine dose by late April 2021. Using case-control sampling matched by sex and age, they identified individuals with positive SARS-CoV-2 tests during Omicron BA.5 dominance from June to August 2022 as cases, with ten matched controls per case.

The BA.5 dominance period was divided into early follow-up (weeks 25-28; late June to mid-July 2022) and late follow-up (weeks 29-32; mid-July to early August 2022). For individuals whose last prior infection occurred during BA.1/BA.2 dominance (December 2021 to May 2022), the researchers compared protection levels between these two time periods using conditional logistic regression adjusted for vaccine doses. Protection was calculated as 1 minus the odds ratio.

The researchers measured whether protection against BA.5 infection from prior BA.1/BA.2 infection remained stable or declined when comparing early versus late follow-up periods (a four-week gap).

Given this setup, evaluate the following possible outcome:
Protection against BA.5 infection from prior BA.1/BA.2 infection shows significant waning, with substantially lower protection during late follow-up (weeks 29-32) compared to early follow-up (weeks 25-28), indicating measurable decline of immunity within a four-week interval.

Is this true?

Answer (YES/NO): YES